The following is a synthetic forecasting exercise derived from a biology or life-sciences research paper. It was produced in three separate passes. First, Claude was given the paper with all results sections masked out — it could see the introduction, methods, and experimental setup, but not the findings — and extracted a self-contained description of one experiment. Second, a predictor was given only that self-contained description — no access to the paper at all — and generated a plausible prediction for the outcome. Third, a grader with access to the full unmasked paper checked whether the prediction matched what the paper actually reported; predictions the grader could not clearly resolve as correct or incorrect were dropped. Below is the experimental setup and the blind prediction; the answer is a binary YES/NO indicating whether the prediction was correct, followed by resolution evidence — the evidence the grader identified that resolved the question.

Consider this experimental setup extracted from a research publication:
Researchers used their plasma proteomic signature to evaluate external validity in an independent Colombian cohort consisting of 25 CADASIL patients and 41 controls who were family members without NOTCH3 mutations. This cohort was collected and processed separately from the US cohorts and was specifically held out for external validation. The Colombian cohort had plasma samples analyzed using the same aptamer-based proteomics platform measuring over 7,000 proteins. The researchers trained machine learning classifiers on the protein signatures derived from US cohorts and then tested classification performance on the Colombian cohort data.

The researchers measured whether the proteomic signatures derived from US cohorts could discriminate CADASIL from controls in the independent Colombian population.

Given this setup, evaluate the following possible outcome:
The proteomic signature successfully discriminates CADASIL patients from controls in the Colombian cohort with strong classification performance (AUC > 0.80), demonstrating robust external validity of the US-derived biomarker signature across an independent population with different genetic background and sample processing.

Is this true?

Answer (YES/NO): NO